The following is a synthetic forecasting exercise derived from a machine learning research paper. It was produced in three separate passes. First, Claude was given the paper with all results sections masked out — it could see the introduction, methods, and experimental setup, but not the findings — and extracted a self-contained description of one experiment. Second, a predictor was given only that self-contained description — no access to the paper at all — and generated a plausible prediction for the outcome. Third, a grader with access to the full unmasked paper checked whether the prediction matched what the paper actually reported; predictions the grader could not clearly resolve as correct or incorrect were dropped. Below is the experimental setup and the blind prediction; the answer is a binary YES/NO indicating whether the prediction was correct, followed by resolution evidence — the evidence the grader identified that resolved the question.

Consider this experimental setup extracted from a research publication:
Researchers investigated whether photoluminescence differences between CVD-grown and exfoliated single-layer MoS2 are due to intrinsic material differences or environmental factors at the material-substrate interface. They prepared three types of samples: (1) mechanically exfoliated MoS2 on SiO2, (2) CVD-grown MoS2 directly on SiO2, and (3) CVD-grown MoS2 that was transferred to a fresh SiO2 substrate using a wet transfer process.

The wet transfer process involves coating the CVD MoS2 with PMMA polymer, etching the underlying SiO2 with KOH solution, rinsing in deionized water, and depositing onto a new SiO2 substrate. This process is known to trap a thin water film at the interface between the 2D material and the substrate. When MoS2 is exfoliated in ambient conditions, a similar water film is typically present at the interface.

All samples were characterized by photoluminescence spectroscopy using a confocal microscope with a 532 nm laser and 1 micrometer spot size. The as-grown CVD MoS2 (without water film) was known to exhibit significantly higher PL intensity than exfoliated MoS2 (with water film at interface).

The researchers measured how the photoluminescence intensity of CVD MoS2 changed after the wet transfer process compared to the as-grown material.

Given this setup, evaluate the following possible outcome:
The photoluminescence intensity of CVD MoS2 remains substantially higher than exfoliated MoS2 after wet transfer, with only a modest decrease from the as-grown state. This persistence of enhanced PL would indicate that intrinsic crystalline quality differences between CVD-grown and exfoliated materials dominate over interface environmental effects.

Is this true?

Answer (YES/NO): NO